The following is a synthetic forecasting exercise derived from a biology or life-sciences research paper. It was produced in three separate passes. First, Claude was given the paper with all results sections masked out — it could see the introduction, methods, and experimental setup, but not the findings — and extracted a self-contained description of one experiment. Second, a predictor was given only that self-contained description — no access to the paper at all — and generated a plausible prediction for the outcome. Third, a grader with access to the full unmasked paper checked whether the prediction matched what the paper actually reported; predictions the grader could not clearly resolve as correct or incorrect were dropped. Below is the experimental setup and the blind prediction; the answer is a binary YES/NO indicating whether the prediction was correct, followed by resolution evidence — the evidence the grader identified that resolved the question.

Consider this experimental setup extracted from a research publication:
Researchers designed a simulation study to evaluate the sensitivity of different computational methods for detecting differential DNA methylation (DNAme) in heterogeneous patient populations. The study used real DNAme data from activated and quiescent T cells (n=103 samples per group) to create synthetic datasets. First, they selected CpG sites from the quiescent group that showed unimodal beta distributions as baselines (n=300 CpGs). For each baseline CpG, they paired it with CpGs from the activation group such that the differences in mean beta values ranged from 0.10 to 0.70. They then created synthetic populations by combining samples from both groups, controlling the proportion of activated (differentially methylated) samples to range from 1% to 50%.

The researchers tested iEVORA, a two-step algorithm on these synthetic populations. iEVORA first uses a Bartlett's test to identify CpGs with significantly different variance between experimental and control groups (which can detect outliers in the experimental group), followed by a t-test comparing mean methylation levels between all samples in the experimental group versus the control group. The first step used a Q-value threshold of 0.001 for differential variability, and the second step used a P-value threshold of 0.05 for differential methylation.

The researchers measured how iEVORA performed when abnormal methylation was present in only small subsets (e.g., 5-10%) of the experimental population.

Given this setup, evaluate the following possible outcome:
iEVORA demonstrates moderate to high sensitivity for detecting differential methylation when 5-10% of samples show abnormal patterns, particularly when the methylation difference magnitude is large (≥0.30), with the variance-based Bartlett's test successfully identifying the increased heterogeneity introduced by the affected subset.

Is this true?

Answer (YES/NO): NO